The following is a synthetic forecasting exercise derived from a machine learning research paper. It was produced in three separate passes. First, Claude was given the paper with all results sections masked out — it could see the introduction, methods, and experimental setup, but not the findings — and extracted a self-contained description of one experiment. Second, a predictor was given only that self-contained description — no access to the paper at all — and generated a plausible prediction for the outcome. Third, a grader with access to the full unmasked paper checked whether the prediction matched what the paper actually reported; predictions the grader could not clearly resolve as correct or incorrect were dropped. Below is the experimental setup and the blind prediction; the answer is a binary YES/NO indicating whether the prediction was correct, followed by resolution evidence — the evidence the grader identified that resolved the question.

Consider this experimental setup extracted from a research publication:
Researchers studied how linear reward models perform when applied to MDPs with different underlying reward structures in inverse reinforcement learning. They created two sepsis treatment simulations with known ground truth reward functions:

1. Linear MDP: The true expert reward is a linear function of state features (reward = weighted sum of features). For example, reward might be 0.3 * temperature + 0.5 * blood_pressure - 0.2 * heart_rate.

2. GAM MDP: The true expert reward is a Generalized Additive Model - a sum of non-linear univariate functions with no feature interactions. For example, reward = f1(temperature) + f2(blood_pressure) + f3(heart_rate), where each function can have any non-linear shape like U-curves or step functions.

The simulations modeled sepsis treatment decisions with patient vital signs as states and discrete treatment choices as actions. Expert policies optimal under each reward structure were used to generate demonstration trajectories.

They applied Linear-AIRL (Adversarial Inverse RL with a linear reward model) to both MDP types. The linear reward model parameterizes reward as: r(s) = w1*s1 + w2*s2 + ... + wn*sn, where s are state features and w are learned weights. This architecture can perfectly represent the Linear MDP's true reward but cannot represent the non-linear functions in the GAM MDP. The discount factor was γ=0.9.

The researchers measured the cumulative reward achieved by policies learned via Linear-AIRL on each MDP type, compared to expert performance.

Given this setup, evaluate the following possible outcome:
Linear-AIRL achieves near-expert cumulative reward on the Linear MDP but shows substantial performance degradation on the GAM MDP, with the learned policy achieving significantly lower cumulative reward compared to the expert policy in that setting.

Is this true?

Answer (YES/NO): YES